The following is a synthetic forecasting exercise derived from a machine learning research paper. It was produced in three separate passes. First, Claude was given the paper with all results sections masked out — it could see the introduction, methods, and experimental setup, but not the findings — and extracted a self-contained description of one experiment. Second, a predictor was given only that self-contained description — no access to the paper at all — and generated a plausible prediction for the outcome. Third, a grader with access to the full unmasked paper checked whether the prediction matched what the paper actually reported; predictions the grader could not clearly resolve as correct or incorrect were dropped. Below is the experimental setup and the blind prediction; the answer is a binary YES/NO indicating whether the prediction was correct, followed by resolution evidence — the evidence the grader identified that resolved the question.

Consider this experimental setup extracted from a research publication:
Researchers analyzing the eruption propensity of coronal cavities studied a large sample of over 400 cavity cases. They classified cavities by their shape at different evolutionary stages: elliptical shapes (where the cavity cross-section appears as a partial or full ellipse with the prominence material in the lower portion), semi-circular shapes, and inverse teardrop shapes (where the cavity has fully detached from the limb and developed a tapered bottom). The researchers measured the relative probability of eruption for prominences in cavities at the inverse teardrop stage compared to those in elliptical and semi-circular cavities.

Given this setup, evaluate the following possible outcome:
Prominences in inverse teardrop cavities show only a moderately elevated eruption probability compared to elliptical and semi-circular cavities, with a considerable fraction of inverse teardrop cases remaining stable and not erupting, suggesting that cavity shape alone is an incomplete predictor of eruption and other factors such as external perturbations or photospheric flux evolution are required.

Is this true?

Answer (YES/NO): NO